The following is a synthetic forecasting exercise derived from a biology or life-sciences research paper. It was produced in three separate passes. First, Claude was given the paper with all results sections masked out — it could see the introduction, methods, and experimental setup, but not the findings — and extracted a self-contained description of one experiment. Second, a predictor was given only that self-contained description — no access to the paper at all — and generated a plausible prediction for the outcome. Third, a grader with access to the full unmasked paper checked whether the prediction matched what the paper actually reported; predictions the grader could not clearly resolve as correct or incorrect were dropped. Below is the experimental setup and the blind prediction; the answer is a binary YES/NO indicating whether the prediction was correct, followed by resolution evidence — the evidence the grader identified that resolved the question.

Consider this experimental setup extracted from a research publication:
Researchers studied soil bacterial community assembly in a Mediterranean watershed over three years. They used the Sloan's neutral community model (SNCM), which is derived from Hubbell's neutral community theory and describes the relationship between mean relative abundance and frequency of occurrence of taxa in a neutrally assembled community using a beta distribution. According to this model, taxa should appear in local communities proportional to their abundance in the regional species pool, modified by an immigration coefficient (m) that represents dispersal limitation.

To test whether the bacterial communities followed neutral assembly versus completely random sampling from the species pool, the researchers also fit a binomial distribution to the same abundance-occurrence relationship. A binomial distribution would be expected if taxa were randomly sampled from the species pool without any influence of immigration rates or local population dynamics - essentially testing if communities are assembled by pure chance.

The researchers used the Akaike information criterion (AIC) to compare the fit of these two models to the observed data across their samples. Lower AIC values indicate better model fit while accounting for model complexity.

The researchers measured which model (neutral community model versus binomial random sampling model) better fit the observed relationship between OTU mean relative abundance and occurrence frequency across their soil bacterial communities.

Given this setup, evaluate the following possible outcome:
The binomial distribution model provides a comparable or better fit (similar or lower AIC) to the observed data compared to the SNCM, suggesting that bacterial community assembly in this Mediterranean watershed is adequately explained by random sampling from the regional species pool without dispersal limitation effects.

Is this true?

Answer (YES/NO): NO